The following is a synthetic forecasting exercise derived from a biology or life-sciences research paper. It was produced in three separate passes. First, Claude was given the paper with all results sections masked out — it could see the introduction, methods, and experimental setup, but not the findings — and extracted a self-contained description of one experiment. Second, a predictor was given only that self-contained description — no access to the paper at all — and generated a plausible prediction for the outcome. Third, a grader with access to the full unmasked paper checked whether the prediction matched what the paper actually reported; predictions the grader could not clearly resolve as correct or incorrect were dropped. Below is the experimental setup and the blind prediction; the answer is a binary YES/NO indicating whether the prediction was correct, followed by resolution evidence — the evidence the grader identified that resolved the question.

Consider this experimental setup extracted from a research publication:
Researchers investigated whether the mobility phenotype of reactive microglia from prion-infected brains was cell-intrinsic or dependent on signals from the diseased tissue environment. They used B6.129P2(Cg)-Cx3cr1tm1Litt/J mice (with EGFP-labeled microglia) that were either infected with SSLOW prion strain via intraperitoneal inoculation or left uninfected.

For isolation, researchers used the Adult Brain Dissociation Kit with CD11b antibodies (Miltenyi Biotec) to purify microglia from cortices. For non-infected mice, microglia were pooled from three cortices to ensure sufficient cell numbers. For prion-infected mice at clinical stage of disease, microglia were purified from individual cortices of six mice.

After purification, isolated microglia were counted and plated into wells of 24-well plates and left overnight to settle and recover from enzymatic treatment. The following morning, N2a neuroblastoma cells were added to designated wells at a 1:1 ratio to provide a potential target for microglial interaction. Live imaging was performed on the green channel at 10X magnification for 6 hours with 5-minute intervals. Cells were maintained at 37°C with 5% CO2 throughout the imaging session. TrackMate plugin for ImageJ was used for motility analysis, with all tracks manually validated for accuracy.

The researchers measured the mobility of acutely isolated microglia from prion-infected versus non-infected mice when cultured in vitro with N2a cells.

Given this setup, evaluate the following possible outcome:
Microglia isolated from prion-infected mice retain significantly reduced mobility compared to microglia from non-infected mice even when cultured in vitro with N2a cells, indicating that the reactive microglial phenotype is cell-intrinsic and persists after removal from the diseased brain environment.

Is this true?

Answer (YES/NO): NO